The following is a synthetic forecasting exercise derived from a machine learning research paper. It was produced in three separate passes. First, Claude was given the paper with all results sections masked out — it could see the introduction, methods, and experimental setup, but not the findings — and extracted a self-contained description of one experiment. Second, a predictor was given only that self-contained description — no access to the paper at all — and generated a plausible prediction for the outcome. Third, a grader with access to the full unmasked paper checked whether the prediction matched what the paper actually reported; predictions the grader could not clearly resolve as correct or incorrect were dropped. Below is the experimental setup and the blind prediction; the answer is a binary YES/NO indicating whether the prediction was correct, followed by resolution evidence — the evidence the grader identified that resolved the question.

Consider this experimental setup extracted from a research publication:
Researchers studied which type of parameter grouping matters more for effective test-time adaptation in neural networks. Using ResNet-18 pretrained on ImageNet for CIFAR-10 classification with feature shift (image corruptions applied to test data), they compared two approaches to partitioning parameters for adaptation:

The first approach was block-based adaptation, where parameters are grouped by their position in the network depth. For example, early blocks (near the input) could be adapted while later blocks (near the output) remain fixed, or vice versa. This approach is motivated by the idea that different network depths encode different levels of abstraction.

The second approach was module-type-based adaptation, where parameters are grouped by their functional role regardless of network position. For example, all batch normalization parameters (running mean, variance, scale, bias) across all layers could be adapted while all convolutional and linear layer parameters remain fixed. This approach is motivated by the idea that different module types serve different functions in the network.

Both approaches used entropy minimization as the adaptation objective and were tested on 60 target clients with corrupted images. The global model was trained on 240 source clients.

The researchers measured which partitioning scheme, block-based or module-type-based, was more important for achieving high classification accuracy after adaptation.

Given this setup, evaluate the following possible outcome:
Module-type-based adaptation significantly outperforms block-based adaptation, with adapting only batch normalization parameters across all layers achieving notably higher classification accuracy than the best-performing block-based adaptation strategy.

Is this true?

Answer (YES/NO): YES